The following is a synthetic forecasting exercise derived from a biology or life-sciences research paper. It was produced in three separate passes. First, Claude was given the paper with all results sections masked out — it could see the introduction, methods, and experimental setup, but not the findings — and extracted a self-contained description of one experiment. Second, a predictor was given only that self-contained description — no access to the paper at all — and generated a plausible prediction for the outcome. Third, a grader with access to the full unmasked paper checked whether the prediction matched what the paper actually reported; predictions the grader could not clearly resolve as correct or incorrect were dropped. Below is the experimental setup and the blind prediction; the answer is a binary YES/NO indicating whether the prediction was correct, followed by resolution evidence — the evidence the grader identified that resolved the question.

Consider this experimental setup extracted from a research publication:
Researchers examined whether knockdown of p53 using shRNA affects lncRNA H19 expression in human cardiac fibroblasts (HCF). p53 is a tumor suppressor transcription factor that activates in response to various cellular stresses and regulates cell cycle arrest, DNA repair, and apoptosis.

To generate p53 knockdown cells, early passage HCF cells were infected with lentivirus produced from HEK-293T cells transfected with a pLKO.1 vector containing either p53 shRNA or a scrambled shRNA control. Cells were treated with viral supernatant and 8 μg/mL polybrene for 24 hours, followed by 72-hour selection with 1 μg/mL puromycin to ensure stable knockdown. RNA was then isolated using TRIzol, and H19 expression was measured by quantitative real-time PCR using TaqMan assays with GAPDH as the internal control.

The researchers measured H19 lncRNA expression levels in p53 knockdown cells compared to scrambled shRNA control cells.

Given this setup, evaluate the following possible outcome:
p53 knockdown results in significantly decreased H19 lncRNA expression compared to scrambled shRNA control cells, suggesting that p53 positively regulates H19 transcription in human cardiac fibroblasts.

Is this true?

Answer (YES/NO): NO